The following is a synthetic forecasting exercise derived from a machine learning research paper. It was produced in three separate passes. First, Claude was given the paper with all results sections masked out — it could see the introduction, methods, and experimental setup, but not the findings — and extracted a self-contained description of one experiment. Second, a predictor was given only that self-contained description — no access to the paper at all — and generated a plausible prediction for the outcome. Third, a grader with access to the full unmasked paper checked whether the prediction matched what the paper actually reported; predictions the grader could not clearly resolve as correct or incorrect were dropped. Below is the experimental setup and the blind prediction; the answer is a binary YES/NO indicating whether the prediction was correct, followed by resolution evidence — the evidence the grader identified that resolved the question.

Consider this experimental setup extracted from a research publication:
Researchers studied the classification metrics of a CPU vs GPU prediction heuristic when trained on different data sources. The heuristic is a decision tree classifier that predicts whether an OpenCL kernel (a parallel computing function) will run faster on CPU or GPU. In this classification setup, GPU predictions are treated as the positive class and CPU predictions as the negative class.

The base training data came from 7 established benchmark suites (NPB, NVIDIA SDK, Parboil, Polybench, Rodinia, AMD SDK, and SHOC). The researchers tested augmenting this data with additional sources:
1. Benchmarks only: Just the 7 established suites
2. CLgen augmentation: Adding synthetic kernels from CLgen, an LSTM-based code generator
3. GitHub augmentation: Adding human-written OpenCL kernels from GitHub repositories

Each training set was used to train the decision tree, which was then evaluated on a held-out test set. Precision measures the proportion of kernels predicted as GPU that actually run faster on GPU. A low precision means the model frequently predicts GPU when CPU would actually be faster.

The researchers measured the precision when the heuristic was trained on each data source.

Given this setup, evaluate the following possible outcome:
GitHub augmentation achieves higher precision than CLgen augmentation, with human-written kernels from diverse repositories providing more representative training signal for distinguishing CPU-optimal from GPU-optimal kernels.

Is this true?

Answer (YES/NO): NO